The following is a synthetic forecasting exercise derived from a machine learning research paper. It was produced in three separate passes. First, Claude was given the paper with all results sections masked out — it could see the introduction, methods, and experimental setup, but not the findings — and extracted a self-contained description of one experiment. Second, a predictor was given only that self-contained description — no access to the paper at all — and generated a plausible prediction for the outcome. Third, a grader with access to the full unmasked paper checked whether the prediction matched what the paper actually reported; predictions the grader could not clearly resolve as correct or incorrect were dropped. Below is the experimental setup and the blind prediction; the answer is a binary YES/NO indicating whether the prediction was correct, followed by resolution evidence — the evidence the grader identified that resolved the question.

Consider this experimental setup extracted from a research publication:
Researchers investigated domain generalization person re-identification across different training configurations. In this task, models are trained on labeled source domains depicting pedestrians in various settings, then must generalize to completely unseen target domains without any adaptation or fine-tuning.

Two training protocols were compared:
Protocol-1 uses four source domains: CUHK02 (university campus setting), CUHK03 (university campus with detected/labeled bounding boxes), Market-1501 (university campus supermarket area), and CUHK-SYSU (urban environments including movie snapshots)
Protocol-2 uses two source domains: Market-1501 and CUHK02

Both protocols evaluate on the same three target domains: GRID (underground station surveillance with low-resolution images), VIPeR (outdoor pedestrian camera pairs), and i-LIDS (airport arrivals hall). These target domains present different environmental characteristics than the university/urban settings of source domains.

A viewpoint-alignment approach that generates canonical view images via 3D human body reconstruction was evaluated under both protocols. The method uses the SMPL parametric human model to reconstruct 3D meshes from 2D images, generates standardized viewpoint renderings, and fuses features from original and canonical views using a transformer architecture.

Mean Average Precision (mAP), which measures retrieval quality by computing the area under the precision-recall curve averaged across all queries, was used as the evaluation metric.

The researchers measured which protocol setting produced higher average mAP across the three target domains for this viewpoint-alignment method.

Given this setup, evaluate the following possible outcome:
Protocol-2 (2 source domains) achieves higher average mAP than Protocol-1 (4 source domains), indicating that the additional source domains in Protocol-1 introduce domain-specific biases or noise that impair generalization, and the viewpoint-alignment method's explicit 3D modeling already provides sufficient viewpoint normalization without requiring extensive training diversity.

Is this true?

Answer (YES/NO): YES